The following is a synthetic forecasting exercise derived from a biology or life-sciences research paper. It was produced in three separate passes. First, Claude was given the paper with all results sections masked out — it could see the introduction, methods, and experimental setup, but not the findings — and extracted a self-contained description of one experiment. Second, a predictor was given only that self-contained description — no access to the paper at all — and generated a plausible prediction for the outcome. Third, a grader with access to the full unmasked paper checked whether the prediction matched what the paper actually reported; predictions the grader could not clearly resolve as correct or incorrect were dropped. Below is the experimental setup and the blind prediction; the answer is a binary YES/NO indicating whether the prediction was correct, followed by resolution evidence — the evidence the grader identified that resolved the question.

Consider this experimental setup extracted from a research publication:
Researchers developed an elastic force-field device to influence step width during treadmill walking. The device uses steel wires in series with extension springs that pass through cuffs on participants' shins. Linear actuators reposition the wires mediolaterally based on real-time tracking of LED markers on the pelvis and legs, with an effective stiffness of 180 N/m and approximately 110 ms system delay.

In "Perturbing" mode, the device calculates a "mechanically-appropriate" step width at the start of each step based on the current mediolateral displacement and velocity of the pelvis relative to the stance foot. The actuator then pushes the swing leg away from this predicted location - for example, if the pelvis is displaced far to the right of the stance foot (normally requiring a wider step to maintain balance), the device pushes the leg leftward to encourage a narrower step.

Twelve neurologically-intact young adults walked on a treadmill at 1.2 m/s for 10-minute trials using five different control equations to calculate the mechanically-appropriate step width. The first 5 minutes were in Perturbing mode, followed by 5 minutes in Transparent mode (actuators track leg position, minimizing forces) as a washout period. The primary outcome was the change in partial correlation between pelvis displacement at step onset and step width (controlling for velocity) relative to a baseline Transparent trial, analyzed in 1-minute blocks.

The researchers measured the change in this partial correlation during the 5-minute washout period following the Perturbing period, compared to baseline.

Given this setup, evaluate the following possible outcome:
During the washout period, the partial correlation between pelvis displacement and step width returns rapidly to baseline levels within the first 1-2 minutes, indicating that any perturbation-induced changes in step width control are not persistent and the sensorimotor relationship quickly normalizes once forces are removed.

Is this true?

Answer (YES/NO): NO